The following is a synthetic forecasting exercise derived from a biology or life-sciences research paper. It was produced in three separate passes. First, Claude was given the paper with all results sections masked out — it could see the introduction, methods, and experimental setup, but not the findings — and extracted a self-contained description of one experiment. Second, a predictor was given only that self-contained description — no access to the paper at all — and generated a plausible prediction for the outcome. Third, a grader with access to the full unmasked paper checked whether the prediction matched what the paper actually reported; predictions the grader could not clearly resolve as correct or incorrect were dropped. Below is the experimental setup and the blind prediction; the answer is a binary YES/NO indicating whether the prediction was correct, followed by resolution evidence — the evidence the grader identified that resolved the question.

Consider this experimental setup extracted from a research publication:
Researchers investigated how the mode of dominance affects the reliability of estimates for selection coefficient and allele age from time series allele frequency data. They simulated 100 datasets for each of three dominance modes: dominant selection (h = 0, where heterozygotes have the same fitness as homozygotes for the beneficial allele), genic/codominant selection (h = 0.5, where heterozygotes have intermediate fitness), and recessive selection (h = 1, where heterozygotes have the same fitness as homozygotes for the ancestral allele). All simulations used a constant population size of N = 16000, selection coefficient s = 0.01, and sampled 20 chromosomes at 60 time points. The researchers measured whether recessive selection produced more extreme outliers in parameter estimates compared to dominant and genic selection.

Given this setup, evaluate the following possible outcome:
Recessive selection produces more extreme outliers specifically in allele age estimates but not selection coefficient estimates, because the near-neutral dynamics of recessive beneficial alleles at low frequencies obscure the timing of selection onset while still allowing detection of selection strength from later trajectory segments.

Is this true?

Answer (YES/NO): NO